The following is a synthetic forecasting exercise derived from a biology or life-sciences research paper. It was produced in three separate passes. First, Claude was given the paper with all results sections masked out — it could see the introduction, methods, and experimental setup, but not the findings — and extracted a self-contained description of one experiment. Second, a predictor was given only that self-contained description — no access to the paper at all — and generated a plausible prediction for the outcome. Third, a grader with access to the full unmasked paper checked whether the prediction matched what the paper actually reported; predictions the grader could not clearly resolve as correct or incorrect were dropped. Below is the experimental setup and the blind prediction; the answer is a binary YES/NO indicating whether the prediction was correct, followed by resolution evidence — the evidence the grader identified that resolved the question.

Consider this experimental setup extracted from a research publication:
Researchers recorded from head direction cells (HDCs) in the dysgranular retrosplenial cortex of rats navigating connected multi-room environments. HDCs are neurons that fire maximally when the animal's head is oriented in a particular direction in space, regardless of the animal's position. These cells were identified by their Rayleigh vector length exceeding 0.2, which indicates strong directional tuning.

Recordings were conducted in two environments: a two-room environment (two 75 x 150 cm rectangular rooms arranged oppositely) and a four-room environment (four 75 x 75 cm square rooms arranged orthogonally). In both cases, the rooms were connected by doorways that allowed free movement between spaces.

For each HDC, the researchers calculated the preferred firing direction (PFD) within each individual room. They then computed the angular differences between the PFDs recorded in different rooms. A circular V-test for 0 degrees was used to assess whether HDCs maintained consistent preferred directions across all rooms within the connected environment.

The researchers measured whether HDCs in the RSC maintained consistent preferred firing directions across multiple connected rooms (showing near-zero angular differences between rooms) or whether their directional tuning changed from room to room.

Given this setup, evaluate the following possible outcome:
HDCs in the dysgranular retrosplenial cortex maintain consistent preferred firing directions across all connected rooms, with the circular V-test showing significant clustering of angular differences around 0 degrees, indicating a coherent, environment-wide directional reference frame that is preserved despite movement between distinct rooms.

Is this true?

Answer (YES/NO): YES